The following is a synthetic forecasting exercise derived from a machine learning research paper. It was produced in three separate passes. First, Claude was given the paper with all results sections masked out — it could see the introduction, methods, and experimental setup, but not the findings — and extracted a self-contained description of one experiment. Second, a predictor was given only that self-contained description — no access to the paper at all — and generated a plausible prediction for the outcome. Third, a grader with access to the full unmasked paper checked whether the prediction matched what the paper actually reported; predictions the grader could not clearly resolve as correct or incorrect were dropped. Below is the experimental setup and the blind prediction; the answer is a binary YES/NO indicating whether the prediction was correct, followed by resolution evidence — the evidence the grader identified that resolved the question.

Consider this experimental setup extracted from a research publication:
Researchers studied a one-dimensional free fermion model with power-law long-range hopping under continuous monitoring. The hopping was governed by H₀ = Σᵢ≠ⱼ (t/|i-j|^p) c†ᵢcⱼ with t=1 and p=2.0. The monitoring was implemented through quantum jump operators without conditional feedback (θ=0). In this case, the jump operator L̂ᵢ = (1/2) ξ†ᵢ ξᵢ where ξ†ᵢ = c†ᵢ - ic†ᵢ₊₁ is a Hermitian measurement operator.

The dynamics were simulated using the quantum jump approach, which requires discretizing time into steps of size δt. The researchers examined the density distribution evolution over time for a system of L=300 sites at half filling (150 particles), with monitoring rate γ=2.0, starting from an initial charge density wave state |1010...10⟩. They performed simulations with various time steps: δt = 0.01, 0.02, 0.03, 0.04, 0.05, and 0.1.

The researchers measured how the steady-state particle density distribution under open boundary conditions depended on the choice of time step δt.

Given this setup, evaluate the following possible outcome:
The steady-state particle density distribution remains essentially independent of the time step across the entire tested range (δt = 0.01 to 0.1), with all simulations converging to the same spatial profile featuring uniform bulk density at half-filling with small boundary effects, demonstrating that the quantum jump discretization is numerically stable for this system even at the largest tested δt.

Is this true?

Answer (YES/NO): NO